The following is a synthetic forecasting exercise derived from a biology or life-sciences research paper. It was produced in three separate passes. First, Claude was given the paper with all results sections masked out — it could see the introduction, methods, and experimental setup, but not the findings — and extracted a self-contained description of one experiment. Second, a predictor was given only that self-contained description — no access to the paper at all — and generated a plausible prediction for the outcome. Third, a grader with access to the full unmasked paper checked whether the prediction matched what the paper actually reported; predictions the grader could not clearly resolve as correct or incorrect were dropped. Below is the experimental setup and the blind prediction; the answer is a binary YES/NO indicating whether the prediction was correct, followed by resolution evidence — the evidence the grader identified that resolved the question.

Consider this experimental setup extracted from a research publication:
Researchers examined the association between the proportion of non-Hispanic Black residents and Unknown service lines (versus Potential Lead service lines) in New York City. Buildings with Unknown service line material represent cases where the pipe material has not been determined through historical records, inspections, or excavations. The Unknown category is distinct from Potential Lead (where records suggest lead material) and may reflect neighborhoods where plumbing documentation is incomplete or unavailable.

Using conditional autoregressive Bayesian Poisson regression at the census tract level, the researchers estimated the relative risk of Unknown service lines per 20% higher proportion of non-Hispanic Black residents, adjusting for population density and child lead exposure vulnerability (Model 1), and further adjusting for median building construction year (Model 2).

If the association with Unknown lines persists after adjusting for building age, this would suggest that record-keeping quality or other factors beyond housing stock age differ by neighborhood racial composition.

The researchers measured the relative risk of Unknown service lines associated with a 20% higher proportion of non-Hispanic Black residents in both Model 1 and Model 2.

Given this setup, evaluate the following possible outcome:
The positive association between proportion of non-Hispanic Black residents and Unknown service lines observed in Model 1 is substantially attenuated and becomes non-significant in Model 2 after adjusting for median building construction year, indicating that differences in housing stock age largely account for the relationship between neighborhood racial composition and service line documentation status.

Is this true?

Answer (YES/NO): NO